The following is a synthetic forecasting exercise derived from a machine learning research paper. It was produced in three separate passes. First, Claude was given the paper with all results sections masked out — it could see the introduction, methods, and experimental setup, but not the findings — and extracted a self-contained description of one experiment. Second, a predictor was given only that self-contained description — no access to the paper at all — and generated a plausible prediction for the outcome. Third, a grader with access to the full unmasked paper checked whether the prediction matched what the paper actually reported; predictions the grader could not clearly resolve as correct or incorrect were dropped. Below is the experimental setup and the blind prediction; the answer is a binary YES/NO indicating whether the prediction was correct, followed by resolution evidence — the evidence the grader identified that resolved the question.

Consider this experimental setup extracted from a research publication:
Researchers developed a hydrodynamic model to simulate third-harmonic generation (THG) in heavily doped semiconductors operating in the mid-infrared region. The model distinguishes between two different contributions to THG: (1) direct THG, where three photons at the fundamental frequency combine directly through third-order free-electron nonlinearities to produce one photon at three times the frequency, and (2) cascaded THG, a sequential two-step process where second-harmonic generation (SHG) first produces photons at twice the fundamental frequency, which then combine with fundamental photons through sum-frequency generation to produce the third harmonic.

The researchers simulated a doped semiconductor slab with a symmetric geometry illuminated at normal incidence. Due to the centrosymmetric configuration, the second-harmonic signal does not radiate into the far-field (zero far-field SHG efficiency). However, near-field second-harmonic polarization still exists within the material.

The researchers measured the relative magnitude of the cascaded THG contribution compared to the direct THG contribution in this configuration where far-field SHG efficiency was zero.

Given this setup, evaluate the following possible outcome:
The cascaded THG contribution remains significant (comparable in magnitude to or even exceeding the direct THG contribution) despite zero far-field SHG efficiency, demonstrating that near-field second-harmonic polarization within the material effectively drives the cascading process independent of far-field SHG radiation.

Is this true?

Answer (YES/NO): YES